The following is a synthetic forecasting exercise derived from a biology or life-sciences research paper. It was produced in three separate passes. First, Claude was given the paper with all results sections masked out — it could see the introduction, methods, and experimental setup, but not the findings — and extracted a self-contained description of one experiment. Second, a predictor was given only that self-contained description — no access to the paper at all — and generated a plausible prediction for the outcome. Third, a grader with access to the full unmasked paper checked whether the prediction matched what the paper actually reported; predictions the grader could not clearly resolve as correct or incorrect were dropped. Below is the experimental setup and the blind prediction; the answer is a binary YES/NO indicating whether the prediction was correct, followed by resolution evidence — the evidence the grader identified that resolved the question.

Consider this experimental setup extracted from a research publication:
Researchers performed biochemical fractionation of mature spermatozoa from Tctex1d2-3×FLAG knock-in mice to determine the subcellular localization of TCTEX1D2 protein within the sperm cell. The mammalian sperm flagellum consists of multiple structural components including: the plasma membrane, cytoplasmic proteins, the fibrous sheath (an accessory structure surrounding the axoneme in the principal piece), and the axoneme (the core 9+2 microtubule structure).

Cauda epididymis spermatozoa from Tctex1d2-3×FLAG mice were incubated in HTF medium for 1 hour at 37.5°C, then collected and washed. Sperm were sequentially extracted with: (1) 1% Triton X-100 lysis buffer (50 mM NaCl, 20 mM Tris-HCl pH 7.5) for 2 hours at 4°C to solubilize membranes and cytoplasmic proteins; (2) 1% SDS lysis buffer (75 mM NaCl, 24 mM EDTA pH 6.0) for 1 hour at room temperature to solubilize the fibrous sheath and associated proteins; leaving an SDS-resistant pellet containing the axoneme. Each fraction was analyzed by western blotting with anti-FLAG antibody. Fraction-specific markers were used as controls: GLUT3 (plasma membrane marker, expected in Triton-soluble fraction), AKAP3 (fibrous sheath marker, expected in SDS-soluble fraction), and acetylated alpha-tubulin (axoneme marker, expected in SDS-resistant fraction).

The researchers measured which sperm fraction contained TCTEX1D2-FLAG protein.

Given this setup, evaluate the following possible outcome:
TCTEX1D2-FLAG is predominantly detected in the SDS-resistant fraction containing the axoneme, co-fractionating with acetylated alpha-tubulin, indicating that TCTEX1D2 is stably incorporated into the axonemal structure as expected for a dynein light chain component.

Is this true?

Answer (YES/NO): NO